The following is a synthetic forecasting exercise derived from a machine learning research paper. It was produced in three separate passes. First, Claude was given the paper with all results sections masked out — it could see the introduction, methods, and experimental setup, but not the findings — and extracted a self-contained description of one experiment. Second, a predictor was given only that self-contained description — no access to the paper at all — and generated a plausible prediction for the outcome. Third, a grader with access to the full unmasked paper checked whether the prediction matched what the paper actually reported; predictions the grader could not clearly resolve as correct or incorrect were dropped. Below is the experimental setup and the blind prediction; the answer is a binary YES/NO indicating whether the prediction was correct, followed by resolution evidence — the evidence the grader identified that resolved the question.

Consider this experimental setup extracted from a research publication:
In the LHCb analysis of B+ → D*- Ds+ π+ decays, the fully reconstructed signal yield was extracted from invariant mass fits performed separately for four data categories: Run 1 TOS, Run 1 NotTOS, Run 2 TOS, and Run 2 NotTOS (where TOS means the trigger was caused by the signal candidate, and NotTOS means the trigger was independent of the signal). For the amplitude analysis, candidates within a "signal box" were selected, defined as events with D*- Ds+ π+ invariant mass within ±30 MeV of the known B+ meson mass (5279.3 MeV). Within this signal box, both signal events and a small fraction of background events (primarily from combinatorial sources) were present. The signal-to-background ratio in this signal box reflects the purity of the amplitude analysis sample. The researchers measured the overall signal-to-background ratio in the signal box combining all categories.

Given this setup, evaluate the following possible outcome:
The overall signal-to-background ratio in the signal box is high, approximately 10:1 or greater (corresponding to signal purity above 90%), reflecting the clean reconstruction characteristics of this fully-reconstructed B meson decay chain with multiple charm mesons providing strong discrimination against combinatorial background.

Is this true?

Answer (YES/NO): NO